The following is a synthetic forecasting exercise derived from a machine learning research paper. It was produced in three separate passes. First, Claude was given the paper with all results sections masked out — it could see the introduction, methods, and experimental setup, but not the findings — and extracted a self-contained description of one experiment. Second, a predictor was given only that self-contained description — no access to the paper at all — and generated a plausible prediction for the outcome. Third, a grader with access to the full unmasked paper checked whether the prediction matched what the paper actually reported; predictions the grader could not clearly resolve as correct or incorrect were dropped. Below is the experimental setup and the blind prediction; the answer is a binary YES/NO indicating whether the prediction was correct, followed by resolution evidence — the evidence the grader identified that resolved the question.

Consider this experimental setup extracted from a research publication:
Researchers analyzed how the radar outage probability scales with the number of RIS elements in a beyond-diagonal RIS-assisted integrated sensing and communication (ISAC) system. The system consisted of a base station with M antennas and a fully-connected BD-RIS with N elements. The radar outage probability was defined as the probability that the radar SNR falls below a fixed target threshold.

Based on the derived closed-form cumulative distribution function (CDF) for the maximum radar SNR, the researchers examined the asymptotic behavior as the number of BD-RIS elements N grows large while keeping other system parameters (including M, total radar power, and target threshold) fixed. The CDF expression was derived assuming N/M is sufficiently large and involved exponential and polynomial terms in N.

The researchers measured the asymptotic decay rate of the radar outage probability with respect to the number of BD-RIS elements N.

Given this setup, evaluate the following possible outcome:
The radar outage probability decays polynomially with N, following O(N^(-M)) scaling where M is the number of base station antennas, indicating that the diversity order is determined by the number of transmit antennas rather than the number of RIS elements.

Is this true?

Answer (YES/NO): YES